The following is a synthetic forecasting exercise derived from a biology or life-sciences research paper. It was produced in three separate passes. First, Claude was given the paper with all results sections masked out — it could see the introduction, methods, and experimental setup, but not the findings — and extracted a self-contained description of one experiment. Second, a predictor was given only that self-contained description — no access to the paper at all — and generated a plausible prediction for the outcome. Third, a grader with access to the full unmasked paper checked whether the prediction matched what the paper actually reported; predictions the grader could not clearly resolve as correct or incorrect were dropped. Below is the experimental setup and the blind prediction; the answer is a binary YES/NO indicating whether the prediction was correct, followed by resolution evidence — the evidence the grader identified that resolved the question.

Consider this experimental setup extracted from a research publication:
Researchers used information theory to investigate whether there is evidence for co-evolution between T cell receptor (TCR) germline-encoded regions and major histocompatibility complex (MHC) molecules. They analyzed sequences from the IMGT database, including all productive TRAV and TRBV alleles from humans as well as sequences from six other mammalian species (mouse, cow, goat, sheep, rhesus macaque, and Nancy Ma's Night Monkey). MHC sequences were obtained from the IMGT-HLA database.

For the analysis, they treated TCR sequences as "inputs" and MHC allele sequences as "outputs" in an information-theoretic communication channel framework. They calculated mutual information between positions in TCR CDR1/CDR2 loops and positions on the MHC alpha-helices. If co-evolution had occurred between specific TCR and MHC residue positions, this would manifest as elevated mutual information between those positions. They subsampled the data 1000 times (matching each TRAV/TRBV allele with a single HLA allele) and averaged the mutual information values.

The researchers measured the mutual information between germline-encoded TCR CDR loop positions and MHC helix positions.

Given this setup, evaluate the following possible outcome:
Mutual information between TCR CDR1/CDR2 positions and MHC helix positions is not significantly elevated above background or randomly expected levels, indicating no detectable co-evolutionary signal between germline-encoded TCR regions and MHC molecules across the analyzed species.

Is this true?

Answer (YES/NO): YES